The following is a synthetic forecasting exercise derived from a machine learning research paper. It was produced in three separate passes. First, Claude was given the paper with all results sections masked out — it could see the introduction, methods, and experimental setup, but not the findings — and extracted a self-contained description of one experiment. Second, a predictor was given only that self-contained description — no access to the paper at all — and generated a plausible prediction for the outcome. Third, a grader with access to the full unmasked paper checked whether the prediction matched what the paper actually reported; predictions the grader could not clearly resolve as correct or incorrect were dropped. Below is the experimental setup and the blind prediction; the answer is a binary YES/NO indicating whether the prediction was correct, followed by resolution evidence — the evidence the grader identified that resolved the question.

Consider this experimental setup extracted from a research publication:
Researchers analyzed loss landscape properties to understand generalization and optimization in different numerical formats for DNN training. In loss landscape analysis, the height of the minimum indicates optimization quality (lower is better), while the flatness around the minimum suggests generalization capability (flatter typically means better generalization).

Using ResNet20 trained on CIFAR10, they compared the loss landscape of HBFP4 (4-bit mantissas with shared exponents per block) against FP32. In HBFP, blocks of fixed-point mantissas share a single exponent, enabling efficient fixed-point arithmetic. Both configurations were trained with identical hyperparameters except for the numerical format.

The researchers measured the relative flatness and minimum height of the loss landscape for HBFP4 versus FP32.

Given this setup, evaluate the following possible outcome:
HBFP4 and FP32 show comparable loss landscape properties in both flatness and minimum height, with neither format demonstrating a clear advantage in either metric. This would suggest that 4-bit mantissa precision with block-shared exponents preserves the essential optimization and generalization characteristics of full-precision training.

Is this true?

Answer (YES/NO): NO